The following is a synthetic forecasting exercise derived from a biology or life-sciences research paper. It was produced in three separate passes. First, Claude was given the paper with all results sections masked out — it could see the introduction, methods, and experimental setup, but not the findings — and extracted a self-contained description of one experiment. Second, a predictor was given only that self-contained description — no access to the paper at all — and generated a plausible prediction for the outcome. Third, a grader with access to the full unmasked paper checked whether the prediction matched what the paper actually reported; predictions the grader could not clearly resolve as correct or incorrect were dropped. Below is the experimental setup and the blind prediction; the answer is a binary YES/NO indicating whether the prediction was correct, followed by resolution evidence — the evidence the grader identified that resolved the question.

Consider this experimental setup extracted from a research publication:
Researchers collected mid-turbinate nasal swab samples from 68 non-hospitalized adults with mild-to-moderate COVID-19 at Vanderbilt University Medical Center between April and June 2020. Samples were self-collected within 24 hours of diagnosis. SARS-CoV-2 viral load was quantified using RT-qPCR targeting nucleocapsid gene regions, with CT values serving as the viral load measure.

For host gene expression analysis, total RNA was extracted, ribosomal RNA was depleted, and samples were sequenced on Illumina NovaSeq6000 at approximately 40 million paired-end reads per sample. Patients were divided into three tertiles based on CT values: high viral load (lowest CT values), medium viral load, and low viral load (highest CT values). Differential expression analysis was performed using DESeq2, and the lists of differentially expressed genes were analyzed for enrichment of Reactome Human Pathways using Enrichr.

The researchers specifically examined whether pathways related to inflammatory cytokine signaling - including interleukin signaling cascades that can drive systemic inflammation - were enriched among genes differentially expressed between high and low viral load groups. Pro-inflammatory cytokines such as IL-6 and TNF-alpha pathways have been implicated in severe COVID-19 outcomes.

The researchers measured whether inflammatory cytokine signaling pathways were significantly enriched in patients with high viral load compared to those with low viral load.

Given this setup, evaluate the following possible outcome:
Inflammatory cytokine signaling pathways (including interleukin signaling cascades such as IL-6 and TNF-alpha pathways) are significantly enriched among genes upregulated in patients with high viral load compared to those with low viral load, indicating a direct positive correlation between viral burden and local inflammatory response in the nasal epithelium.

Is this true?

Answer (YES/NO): NO